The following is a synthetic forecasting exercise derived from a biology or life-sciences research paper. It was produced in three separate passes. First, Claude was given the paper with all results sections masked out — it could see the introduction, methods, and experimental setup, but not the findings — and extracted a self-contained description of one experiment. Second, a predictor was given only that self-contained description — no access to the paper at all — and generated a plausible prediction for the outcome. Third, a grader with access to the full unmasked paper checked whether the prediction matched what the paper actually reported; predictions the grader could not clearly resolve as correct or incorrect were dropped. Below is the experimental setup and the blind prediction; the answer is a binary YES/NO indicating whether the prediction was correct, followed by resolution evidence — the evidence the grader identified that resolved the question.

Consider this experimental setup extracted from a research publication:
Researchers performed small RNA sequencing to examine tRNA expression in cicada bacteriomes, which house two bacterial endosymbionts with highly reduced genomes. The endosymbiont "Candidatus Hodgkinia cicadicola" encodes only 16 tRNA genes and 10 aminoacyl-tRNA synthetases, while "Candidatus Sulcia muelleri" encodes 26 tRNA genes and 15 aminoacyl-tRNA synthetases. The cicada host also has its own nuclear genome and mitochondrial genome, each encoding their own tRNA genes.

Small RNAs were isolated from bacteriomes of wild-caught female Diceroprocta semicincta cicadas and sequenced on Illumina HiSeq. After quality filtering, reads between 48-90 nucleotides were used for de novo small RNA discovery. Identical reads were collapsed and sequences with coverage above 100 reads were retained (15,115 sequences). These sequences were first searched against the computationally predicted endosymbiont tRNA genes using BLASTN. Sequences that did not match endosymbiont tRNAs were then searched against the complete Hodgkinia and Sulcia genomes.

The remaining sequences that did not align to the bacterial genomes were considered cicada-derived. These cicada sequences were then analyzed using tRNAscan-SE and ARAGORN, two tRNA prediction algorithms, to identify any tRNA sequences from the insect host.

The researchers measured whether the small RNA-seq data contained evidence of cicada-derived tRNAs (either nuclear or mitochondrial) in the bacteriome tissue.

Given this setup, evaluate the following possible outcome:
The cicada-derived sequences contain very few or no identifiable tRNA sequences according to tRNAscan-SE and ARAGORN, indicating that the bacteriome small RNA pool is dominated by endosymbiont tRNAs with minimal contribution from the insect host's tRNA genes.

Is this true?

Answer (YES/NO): NO